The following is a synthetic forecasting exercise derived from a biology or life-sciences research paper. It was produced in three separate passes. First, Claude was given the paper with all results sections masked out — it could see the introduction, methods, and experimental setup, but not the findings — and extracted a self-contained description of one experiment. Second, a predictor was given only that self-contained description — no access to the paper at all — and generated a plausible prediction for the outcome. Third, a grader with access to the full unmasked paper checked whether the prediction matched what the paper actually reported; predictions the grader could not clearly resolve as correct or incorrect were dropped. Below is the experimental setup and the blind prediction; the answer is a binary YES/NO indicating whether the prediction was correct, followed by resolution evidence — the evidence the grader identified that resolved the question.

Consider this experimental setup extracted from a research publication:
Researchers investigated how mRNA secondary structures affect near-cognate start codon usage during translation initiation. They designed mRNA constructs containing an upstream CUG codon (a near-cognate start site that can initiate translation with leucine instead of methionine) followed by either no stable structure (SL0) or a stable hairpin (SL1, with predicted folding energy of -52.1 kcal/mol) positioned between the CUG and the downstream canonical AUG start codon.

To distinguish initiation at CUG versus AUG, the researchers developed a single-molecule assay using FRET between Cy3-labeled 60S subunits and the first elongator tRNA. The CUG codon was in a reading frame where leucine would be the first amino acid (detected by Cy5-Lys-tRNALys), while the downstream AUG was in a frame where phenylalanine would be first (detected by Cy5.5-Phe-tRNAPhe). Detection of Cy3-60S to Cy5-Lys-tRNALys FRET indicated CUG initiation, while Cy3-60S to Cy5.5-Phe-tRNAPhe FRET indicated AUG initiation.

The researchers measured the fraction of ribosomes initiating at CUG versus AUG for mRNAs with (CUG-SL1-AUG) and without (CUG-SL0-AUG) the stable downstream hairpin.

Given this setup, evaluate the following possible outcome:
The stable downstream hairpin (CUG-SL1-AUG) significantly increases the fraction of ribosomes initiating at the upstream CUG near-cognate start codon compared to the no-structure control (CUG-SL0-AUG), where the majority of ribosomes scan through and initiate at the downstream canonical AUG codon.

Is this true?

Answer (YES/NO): YES